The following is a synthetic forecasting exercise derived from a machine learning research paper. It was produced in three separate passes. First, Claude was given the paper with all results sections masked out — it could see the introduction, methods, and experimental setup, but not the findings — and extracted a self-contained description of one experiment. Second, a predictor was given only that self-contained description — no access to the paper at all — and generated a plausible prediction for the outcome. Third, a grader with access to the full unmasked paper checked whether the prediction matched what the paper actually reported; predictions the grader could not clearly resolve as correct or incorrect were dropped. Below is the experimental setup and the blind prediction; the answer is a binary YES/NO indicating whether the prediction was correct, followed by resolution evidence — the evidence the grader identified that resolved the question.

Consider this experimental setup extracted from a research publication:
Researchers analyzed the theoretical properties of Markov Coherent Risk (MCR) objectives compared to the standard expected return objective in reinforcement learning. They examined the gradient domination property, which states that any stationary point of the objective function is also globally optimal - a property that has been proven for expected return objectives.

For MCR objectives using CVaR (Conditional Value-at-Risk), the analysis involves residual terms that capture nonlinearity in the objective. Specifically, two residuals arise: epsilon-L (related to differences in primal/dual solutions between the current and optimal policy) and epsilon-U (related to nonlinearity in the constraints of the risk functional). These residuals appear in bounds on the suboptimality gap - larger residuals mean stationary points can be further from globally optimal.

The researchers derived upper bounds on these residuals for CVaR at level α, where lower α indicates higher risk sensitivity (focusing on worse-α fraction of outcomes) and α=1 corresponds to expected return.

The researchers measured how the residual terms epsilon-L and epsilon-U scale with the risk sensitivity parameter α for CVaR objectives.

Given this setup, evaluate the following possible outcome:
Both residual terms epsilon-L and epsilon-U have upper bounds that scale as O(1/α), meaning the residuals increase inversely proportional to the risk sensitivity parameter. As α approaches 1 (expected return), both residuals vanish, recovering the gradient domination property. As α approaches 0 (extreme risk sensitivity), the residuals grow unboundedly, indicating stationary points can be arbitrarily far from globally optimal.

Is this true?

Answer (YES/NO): NO